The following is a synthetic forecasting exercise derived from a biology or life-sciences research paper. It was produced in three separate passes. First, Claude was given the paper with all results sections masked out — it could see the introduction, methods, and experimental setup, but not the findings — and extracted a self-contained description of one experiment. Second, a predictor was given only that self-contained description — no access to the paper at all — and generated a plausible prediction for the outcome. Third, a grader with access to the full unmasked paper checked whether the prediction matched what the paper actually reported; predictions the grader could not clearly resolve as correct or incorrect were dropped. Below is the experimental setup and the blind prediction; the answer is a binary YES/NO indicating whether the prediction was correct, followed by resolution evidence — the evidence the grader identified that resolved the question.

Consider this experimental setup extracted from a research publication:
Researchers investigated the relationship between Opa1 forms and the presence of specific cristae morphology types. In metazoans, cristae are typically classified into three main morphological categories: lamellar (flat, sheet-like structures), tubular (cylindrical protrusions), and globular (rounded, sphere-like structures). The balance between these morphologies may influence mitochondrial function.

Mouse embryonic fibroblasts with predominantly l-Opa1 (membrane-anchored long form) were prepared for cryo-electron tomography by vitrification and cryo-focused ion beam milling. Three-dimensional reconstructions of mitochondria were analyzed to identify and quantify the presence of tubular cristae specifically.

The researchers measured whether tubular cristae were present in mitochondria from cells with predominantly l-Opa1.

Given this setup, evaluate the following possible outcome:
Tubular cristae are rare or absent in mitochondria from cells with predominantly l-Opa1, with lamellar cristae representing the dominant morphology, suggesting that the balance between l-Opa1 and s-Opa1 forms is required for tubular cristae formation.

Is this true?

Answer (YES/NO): YES